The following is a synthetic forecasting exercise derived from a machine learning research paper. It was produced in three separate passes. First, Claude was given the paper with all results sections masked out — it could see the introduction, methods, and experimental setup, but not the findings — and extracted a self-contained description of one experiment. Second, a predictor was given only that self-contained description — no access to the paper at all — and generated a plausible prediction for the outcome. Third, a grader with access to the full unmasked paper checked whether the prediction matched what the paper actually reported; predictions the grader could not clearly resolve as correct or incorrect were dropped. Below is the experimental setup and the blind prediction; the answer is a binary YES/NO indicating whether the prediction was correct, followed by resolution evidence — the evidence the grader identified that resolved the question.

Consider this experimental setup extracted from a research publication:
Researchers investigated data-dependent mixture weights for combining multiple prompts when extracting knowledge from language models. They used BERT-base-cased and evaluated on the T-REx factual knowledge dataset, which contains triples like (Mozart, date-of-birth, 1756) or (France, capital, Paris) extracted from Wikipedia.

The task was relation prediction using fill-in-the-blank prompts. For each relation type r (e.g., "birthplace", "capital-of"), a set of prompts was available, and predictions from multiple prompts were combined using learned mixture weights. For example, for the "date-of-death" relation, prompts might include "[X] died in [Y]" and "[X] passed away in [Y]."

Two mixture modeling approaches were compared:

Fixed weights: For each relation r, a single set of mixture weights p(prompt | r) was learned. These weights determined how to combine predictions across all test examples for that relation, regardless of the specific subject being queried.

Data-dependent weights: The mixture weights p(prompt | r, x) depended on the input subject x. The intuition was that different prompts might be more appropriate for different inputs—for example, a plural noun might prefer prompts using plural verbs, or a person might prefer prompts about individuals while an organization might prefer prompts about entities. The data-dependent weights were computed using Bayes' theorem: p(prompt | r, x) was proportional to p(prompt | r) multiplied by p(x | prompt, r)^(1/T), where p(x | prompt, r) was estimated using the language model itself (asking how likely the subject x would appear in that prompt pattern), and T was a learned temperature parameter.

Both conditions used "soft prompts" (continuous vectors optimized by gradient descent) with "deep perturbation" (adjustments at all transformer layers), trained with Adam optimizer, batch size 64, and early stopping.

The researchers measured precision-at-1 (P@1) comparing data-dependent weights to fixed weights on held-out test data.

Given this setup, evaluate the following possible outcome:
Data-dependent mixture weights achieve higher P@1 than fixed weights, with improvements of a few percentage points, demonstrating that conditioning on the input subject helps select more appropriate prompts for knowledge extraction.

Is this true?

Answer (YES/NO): NO